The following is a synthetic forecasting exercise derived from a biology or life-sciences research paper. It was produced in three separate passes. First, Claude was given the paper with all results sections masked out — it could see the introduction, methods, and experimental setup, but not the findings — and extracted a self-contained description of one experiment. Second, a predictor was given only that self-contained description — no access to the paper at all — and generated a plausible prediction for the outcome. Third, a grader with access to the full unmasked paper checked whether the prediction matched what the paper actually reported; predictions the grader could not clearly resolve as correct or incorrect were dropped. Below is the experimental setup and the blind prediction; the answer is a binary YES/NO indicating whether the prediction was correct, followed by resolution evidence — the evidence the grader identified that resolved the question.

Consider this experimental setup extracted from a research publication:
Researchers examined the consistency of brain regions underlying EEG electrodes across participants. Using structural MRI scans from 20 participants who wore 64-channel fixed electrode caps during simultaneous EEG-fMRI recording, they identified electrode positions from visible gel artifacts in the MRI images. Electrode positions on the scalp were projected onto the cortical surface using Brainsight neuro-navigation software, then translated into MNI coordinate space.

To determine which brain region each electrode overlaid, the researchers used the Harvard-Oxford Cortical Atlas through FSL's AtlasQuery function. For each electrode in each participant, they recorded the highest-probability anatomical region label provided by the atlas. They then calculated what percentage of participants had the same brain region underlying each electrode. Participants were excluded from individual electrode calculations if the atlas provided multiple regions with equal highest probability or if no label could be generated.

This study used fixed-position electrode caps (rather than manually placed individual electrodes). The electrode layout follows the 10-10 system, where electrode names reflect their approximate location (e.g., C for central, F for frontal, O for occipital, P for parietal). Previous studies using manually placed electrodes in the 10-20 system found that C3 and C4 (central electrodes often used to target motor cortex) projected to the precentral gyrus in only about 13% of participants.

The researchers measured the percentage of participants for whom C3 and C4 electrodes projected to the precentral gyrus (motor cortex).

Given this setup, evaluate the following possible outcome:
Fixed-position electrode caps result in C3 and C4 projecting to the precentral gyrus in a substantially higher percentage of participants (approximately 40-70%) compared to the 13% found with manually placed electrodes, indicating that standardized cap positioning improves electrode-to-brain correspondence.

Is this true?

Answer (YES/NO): NO